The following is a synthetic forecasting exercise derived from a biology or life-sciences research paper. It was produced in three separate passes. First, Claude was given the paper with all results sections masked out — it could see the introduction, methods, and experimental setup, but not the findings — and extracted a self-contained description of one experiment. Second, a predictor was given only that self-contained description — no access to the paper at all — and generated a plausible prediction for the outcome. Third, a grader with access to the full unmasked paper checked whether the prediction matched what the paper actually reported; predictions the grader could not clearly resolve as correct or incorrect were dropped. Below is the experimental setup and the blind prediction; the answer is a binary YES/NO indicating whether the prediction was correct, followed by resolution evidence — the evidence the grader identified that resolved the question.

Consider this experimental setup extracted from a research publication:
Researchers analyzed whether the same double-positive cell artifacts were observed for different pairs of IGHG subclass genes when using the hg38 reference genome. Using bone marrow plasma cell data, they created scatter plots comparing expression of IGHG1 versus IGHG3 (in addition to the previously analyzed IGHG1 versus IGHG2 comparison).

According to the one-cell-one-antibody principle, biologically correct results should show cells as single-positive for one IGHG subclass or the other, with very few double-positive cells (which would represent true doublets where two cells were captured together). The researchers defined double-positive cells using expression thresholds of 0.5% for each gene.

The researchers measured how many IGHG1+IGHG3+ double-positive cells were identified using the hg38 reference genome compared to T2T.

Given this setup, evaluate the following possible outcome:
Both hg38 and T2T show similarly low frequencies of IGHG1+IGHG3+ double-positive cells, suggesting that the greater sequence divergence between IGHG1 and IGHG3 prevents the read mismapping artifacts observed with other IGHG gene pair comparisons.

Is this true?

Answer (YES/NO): NO